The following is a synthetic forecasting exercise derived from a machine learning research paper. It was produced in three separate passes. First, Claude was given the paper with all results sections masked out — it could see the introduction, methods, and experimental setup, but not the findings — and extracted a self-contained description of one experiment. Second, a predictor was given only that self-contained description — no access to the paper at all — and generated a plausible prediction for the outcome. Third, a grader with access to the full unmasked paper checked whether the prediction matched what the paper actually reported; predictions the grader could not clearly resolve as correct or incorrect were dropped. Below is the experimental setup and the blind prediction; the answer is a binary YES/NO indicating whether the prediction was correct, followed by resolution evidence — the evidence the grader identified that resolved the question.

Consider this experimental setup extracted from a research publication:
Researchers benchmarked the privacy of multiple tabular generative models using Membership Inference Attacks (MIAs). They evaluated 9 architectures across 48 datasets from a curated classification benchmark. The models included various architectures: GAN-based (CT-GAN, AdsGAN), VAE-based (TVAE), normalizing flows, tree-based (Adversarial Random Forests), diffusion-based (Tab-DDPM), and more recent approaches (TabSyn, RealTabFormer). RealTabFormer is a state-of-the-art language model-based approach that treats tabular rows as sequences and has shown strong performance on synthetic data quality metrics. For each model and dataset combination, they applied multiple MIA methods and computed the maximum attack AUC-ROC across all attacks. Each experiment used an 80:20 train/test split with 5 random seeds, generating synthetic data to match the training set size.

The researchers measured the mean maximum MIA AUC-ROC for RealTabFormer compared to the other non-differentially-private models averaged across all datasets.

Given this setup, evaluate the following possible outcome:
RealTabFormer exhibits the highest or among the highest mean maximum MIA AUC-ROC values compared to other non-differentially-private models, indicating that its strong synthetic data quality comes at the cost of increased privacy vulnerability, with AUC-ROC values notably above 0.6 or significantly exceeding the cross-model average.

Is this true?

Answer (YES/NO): NO